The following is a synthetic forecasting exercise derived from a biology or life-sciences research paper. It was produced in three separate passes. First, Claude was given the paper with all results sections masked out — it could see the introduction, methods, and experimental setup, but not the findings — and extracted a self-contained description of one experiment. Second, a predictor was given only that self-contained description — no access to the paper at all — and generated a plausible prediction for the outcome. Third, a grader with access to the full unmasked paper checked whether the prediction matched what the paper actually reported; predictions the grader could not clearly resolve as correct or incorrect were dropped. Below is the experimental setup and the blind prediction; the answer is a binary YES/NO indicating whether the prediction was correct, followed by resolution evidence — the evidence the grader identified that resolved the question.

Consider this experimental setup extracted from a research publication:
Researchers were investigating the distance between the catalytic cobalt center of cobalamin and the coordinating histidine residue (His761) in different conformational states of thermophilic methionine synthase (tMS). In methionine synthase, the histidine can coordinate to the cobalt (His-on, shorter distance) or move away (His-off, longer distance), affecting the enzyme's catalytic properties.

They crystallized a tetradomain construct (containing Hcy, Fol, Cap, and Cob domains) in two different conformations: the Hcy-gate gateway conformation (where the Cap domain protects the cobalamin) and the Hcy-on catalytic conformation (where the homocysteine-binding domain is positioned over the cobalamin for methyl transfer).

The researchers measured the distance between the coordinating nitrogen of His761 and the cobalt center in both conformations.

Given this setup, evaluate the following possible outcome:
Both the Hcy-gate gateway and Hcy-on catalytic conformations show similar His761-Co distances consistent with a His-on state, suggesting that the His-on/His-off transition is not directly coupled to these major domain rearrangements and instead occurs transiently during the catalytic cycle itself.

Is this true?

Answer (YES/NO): NO